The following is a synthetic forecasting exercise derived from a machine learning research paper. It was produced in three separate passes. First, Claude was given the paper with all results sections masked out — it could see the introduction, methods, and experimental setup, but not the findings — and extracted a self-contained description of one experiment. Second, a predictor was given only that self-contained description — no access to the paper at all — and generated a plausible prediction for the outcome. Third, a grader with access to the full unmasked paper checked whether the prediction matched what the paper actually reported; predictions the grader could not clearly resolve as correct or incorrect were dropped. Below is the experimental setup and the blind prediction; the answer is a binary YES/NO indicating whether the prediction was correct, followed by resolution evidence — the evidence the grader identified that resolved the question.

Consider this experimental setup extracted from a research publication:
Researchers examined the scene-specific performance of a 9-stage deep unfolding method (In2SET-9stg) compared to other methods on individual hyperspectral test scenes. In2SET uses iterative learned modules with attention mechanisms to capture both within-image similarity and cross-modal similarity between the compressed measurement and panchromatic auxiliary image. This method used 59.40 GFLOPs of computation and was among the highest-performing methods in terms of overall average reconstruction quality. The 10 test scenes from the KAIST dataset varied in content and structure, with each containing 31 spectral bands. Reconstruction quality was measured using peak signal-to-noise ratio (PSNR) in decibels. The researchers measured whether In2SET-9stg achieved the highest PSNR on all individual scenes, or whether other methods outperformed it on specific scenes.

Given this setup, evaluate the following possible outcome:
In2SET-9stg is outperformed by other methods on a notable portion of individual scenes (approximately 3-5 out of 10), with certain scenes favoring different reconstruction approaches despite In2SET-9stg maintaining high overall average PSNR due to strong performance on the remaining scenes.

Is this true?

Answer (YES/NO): NO